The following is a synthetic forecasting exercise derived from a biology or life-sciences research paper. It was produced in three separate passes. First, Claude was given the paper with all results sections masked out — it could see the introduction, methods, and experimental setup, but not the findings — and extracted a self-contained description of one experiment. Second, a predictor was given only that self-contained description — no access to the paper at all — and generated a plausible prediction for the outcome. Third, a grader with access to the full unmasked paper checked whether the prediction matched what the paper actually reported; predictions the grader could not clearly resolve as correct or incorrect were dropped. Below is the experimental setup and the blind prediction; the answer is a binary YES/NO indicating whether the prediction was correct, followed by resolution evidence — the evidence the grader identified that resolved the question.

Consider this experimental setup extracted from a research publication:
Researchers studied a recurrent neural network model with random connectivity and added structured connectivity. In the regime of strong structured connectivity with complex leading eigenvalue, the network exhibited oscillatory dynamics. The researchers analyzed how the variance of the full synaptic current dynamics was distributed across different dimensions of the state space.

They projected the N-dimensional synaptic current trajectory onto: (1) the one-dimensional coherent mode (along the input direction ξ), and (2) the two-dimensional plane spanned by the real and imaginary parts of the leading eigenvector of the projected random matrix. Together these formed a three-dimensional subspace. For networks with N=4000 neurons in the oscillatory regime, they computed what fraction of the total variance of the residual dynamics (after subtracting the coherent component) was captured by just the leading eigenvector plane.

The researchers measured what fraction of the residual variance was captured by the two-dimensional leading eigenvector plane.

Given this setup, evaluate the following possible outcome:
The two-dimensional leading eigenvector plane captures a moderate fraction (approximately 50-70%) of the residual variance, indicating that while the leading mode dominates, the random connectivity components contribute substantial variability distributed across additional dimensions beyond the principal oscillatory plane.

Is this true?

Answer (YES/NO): NO